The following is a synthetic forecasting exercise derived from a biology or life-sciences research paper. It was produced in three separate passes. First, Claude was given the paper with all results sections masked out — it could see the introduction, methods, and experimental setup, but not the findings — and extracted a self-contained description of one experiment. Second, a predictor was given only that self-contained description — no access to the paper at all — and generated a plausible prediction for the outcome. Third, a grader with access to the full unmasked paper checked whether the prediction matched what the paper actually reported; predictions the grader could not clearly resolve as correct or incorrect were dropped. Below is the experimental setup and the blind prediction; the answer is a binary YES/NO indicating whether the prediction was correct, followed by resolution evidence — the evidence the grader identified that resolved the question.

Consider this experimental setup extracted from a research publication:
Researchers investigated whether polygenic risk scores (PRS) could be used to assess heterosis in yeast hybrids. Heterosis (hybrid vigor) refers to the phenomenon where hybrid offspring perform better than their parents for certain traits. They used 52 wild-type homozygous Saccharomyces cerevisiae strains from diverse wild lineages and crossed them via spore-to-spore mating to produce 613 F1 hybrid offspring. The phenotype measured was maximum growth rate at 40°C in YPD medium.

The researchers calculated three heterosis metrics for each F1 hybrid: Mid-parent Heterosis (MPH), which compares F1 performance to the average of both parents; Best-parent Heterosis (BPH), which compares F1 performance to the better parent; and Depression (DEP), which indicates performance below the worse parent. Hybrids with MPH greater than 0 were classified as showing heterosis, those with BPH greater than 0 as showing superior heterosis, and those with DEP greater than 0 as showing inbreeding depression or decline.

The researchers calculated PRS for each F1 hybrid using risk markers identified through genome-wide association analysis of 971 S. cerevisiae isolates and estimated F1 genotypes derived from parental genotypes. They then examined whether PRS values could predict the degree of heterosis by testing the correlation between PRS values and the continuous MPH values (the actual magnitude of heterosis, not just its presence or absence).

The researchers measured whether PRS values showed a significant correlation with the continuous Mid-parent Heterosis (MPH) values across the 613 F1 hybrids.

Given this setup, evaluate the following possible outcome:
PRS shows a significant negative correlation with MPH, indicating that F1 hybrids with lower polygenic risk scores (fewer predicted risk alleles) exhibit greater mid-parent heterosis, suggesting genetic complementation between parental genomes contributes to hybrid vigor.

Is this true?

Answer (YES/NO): NO